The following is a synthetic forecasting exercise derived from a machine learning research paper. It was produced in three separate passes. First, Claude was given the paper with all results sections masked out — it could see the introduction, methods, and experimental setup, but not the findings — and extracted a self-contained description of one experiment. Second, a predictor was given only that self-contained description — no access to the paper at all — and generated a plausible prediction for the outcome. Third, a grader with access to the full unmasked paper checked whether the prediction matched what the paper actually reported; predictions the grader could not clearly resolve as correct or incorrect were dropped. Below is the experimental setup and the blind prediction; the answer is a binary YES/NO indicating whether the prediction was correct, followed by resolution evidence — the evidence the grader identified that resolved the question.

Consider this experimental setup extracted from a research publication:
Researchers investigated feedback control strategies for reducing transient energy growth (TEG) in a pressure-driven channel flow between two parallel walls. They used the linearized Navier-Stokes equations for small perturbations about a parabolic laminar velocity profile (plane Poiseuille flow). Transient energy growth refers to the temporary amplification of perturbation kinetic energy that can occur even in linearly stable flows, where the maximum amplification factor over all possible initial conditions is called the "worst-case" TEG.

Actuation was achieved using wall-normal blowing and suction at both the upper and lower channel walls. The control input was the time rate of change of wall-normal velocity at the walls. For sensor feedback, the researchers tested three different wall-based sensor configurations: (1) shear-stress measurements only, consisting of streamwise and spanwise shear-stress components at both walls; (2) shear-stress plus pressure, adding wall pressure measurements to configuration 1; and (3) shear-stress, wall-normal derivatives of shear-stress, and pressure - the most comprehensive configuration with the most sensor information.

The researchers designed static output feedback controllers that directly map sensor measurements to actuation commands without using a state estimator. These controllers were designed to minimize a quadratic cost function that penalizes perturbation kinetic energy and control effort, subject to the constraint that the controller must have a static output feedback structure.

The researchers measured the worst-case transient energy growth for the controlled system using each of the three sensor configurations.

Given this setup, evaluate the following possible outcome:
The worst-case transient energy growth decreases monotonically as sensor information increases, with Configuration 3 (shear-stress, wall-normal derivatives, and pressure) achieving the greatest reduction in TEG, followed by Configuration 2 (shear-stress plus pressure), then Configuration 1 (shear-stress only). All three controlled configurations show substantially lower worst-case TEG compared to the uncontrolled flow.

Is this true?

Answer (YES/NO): NO